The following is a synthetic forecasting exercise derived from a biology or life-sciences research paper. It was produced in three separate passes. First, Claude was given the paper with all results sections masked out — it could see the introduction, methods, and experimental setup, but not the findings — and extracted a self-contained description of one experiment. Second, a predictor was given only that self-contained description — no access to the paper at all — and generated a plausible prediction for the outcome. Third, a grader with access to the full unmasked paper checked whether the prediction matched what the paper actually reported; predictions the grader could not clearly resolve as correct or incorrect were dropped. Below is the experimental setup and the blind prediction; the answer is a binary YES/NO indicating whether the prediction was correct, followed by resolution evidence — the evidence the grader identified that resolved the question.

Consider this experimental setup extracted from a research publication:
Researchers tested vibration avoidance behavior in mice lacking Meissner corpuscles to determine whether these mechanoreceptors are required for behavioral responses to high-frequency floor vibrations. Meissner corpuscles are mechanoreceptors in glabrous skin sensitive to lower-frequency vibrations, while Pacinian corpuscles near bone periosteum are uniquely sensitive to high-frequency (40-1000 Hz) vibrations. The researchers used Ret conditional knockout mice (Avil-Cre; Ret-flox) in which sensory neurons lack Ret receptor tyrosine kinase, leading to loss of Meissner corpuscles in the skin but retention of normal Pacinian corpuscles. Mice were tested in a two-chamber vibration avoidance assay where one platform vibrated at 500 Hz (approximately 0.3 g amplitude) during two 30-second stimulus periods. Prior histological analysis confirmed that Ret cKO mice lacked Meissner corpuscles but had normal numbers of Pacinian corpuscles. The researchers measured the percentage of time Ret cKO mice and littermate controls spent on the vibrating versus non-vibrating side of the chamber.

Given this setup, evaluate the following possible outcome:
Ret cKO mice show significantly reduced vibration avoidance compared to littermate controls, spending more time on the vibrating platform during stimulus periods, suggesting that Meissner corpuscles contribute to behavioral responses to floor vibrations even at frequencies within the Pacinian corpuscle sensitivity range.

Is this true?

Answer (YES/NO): NO